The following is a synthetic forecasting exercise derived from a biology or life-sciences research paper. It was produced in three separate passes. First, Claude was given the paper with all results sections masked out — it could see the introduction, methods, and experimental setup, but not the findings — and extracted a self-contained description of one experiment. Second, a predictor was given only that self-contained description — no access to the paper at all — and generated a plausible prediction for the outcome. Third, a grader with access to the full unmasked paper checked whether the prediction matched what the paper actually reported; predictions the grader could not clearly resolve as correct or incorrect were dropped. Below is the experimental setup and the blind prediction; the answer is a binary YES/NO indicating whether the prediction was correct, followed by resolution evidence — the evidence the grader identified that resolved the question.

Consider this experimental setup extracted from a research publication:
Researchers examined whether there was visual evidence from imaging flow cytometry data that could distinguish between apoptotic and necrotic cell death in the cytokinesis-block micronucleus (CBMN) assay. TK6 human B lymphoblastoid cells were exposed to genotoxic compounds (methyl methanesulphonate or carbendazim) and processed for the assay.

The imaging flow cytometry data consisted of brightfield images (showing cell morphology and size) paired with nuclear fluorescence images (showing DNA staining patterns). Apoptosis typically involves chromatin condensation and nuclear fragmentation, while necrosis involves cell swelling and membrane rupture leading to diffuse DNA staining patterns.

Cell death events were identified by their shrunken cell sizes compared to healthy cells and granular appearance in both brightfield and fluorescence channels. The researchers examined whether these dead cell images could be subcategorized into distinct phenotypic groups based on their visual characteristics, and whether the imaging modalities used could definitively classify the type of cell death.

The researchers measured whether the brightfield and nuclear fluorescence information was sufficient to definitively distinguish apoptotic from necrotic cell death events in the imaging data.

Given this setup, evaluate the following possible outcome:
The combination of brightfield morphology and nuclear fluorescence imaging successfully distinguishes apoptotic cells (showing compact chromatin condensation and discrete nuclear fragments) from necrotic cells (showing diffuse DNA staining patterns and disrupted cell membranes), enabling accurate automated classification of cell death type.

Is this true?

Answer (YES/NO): NO